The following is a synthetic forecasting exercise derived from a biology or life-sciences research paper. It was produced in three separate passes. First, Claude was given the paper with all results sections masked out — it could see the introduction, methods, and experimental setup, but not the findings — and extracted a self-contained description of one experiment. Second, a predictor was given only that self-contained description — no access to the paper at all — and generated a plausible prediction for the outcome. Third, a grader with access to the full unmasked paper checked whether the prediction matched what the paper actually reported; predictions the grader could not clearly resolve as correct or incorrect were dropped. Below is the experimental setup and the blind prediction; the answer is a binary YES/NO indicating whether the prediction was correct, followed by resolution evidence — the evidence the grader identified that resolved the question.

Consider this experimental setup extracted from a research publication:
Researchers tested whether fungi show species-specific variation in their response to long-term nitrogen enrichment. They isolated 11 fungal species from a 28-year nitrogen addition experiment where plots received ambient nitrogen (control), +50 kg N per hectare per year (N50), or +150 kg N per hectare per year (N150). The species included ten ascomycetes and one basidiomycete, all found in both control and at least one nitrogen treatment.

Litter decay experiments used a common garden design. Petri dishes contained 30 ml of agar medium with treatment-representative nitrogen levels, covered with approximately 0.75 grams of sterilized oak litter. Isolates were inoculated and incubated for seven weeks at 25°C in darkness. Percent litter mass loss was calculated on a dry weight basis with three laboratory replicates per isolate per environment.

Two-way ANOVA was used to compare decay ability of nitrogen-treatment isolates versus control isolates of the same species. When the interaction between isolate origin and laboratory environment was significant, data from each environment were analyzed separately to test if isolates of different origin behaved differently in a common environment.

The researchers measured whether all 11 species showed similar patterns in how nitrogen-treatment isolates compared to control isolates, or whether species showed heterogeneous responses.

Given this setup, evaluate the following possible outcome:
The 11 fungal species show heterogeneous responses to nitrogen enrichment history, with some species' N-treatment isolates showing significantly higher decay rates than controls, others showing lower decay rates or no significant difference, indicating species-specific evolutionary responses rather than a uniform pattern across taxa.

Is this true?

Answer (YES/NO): NO